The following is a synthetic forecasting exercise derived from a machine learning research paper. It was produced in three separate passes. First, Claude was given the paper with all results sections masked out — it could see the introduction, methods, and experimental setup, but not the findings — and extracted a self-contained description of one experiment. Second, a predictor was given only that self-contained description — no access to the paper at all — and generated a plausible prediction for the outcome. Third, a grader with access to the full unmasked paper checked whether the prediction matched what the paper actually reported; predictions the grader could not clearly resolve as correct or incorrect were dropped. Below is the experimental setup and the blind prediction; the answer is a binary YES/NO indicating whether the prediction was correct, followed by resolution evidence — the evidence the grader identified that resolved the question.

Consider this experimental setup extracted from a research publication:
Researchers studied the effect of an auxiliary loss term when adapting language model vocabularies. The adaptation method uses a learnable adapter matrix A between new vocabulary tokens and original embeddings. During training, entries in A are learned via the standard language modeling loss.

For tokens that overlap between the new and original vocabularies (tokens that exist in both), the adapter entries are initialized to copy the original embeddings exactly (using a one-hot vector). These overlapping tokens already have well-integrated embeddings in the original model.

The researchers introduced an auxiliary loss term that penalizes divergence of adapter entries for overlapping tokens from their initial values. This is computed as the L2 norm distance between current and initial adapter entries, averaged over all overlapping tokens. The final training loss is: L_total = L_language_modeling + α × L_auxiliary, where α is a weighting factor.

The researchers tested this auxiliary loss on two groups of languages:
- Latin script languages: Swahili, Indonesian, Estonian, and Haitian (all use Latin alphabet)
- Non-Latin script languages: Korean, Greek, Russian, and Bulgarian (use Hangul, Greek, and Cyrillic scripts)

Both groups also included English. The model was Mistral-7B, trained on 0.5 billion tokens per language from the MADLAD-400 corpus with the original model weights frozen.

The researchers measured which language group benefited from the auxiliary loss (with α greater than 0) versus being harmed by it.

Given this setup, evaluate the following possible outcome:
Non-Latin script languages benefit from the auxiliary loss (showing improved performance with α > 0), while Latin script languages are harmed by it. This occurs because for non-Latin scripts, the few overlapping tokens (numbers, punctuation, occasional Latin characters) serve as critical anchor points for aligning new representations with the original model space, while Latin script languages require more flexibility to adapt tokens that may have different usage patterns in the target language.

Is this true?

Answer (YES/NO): YES